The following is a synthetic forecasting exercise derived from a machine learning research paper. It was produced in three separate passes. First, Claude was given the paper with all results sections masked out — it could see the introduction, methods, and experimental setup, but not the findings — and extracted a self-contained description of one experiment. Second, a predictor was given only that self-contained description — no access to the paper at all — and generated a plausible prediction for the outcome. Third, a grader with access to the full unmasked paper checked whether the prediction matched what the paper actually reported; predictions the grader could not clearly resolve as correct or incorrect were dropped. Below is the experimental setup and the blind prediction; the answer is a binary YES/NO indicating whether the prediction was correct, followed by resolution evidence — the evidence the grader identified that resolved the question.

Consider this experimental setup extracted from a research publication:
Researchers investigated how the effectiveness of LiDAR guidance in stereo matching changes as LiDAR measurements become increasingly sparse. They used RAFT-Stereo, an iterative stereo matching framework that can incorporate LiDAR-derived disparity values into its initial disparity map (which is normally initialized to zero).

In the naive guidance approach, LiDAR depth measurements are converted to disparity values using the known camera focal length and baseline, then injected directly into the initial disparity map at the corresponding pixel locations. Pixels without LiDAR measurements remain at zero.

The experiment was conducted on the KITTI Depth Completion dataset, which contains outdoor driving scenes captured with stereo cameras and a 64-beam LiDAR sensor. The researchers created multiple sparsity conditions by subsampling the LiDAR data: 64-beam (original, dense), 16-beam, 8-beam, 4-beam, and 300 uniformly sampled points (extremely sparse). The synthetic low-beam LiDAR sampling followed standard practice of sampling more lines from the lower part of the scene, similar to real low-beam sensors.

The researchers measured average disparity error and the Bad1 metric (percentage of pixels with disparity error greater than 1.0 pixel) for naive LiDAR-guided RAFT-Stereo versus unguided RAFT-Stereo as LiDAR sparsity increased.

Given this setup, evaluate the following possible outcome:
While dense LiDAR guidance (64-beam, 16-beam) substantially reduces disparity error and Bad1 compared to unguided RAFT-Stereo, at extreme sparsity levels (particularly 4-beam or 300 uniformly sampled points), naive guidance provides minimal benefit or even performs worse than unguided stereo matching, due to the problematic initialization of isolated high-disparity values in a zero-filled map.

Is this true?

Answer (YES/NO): YES